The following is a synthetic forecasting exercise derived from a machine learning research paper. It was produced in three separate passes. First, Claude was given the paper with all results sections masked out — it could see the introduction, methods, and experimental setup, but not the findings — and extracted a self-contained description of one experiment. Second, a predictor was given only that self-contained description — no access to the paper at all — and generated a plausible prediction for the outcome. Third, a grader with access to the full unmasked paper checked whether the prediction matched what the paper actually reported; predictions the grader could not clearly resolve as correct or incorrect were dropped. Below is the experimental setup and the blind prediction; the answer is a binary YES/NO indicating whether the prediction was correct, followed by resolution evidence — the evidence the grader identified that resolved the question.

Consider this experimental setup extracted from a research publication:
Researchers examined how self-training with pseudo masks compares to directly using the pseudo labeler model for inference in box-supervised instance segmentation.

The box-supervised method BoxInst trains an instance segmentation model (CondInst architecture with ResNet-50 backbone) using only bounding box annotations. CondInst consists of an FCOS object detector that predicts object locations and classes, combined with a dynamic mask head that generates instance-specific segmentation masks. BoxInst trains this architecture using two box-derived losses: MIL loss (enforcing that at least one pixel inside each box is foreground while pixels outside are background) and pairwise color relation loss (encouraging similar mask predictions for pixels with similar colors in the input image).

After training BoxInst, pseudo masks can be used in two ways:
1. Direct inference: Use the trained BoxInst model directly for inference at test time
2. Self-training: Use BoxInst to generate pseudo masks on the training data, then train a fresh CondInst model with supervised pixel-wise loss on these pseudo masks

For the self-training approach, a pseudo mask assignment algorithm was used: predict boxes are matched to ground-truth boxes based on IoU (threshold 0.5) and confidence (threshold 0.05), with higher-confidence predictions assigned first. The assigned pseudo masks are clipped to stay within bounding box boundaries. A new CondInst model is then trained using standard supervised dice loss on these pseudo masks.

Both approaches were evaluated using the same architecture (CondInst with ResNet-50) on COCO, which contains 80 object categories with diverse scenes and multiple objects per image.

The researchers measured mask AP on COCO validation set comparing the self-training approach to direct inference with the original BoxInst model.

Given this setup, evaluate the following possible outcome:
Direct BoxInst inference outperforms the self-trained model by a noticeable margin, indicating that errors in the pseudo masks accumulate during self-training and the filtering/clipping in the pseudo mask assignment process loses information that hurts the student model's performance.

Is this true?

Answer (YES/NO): NO